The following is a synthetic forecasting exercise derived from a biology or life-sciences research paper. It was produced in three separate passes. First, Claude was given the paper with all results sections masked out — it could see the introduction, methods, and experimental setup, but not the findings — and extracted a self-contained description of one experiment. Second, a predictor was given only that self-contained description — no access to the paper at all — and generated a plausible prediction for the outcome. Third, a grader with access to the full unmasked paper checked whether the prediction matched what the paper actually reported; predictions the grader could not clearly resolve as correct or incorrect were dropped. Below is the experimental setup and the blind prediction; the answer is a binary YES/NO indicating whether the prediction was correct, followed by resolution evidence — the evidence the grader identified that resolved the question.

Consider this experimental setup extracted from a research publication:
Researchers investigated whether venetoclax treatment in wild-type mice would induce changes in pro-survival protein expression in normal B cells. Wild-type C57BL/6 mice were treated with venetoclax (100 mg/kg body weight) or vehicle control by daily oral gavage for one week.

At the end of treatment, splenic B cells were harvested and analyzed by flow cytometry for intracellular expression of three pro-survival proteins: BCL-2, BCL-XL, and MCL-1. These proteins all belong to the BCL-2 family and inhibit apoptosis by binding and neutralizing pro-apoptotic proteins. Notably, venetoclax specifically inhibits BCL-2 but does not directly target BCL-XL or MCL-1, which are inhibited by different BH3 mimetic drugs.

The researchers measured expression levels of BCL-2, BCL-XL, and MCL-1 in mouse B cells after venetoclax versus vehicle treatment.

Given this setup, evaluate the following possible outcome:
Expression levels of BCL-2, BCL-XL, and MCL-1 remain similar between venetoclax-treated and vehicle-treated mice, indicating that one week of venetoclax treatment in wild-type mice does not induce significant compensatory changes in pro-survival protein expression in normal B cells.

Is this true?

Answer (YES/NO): NO